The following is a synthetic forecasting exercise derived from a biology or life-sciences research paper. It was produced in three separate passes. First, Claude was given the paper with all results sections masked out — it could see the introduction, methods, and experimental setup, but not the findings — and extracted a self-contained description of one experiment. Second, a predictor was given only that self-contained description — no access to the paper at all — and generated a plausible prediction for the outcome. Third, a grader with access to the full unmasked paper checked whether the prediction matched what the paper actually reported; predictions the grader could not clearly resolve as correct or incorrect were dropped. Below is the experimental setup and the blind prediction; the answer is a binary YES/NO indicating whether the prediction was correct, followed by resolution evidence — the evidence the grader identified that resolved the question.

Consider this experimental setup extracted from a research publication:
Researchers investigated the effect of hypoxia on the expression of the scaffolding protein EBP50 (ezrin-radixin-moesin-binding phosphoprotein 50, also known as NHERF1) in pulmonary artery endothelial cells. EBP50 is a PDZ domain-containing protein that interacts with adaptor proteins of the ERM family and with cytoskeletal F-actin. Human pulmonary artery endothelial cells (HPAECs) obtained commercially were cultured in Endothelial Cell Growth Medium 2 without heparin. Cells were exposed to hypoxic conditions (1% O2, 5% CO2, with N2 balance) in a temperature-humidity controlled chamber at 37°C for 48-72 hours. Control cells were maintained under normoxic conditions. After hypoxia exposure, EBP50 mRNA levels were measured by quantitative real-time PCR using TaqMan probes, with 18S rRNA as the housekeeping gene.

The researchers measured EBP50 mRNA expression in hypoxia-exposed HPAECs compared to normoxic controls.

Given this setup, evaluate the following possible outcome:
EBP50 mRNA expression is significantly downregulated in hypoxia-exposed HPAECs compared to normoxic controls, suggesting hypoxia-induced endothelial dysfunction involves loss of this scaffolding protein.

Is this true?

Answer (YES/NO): YES